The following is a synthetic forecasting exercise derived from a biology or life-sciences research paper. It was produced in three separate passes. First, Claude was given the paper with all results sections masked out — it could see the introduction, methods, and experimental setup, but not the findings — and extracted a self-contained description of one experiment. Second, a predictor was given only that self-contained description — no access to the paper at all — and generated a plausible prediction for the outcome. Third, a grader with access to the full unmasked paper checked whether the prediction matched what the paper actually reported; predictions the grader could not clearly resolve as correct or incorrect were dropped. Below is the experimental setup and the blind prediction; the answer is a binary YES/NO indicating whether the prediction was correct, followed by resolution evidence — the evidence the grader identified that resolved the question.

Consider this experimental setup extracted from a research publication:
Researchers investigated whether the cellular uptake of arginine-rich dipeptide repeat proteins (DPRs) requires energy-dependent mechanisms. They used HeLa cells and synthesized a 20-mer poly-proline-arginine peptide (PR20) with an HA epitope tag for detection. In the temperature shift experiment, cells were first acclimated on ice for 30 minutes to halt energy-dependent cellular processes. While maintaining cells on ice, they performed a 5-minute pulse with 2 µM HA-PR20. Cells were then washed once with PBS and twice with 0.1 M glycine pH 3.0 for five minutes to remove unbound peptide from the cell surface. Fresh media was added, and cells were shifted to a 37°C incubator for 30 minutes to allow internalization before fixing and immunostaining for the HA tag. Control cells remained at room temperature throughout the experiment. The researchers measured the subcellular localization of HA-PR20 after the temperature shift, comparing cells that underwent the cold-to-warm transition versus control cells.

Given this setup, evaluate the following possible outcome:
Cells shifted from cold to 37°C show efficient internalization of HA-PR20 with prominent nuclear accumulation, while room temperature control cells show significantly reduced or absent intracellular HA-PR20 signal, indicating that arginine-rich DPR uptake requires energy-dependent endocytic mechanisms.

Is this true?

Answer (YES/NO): NO